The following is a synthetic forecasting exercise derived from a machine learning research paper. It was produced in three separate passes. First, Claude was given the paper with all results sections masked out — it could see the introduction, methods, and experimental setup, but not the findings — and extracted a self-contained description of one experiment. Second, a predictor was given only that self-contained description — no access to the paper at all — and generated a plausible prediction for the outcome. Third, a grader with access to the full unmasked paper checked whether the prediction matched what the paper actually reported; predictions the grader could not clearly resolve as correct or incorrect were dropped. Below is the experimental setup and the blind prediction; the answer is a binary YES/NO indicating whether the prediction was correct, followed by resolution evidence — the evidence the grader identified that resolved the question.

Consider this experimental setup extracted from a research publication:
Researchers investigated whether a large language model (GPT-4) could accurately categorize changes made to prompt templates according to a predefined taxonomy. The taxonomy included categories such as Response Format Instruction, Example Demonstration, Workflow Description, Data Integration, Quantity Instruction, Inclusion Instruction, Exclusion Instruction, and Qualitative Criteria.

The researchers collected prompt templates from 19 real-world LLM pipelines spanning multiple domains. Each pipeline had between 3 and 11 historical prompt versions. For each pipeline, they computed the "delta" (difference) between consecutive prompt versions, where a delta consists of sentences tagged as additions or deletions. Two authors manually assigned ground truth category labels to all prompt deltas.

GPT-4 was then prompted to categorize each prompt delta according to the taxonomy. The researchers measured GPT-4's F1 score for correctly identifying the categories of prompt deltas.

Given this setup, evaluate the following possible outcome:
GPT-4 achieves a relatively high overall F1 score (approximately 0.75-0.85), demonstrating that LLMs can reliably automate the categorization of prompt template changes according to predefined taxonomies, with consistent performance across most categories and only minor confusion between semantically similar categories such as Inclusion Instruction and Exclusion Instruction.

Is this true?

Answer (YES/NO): YES